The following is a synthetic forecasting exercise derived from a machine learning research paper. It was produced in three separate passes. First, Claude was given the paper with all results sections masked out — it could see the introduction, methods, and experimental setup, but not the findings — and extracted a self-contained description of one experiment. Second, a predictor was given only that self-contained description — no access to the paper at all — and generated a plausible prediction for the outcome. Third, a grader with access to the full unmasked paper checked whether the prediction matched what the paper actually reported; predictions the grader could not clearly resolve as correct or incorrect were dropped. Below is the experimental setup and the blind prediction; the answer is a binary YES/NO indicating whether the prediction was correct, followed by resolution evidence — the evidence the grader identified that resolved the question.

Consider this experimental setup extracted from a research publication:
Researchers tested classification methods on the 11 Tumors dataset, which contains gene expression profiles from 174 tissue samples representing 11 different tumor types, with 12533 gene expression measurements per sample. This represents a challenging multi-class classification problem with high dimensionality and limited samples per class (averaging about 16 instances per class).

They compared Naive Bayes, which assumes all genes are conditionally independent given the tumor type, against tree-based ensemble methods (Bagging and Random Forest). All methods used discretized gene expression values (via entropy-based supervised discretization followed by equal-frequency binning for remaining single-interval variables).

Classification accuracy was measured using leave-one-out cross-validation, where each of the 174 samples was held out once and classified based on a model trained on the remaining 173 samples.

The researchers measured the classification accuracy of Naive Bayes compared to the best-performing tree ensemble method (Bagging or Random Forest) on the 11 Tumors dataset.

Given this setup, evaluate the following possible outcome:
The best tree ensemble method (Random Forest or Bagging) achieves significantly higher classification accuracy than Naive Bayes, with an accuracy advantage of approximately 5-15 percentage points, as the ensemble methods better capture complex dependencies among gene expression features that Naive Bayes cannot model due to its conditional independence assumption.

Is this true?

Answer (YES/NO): NO